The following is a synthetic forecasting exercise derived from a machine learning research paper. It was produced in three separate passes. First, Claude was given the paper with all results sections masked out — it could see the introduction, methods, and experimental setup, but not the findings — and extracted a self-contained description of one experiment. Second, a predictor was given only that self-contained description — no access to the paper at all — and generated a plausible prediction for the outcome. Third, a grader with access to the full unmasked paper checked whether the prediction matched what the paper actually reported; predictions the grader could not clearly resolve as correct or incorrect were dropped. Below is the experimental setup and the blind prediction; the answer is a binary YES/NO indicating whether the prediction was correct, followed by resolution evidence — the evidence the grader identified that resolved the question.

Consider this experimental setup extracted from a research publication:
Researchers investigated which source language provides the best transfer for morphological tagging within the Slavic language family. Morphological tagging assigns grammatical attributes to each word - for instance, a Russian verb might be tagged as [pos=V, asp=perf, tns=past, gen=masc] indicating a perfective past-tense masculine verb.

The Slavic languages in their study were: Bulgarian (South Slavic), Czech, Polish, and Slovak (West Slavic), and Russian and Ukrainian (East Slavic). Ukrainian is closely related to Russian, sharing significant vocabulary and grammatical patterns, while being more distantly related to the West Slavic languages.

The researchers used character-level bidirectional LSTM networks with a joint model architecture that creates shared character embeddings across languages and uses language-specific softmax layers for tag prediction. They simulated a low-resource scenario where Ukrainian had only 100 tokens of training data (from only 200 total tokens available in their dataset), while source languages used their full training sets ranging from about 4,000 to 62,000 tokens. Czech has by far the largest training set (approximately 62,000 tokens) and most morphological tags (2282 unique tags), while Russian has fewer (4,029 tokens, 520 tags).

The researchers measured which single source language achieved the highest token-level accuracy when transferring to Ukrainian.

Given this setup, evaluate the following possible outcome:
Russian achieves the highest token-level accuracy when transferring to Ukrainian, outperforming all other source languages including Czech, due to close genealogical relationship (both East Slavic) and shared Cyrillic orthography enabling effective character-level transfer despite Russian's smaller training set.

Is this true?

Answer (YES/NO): YES